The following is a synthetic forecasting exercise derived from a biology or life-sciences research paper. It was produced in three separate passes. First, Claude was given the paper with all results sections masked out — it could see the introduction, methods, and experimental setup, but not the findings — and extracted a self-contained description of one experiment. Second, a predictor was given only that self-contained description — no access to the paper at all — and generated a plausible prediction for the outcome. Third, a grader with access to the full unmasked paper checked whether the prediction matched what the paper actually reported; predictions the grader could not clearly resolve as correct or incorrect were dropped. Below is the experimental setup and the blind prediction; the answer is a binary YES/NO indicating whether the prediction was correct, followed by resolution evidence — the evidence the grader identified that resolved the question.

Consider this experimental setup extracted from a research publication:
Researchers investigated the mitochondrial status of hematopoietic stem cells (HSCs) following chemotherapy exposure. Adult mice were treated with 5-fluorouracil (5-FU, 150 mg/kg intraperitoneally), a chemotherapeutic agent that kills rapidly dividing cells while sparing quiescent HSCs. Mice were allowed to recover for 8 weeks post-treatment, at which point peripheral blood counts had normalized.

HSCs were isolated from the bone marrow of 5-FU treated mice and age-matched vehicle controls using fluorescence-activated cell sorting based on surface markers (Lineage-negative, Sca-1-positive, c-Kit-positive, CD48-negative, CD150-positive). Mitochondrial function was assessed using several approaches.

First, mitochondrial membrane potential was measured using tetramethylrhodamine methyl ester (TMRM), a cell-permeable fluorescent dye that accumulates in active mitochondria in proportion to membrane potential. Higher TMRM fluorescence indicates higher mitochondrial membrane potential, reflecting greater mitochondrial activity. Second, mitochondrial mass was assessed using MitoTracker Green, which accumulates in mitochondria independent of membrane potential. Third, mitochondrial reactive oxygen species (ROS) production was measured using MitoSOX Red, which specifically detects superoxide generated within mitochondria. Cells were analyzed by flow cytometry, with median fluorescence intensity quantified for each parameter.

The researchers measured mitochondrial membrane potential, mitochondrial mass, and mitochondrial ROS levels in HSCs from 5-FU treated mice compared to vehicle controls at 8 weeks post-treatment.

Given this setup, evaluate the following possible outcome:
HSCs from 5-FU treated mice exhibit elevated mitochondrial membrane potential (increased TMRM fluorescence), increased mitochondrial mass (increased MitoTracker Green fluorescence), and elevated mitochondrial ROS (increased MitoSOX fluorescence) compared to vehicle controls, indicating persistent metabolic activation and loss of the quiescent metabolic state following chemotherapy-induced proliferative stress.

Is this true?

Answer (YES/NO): NO